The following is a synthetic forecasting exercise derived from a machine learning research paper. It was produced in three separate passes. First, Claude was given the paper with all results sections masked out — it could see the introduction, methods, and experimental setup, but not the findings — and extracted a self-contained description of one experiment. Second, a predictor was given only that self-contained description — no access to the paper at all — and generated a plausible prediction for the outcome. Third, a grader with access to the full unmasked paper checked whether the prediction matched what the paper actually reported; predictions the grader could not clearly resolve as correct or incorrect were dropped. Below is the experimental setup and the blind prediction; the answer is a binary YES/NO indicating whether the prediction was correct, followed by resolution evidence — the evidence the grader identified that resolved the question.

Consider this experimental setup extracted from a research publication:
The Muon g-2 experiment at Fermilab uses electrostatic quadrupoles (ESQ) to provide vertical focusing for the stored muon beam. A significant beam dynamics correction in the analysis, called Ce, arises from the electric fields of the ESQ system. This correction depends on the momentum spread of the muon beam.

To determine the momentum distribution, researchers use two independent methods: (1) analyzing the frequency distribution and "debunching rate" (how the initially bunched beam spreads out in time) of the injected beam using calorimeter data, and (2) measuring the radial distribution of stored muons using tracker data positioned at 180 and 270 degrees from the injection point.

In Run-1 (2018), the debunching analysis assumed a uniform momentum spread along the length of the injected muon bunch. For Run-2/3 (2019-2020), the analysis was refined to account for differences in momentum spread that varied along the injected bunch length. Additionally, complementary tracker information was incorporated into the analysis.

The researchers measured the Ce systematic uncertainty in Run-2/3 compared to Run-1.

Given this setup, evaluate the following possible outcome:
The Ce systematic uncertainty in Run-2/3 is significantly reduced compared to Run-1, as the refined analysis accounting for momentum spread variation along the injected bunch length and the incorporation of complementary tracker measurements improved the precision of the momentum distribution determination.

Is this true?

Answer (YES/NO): YES